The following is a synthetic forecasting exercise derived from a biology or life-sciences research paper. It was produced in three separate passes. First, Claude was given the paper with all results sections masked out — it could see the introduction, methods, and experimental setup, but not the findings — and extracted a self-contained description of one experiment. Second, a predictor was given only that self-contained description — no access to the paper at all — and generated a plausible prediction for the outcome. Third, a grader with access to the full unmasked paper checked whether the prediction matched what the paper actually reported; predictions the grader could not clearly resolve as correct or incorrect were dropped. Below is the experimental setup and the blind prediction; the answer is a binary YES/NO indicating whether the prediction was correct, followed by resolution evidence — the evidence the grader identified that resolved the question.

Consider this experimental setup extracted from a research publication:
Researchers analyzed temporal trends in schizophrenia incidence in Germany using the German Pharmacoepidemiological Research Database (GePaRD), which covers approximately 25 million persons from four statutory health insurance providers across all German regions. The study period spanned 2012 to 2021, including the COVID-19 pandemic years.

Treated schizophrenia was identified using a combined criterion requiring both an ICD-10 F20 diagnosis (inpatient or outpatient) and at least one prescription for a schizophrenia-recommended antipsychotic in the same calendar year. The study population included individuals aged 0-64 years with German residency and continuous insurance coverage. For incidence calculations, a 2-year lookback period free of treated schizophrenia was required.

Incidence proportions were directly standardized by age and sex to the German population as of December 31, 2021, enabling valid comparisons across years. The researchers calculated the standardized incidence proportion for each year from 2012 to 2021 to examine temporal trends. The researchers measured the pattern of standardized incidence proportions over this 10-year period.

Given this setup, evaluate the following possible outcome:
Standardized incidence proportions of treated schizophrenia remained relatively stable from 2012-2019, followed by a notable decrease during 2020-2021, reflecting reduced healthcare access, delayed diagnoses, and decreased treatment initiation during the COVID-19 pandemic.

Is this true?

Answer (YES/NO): NO